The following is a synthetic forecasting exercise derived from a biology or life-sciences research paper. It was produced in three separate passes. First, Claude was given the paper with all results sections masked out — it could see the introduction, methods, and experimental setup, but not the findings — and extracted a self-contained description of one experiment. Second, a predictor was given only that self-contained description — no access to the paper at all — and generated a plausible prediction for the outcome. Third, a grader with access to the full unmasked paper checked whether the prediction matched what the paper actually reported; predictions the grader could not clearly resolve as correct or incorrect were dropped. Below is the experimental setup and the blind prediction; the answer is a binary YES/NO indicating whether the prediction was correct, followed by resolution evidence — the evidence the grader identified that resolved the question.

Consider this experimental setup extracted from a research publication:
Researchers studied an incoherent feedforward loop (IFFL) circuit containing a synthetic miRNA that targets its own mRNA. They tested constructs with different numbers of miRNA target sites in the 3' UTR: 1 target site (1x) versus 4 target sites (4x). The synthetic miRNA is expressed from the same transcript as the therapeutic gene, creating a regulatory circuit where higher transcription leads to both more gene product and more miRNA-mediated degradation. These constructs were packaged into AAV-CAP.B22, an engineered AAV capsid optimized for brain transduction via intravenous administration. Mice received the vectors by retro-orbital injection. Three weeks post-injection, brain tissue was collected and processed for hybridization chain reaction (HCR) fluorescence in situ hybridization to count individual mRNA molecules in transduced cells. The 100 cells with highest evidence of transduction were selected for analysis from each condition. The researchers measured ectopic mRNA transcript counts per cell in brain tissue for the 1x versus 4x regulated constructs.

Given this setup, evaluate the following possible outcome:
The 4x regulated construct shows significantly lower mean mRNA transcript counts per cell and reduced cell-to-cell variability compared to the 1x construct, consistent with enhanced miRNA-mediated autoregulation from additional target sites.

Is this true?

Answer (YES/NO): YES